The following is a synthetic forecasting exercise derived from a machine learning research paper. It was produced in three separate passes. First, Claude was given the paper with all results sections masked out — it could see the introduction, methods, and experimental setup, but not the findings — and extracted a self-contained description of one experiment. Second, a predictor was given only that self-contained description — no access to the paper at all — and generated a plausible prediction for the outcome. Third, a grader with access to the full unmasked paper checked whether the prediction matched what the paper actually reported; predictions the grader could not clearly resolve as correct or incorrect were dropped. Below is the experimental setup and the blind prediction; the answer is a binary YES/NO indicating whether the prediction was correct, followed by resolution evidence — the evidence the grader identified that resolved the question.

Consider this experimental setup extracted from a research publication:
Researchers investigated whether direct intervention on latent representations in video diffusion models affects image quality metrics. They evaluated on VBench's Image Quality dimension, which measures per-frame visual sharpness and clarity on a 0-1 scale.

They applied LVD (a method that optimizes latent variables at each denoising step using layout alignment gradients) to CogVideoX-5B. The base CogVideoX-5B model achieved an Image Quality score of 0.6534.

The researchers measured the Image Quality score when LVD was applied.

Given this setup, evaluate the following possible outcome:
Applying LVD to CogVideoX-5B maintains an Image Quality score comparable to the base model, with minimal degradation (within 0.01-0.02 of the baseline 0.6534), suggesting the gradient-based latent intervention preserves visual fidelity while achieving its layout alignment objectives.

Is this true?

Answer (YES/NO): NO